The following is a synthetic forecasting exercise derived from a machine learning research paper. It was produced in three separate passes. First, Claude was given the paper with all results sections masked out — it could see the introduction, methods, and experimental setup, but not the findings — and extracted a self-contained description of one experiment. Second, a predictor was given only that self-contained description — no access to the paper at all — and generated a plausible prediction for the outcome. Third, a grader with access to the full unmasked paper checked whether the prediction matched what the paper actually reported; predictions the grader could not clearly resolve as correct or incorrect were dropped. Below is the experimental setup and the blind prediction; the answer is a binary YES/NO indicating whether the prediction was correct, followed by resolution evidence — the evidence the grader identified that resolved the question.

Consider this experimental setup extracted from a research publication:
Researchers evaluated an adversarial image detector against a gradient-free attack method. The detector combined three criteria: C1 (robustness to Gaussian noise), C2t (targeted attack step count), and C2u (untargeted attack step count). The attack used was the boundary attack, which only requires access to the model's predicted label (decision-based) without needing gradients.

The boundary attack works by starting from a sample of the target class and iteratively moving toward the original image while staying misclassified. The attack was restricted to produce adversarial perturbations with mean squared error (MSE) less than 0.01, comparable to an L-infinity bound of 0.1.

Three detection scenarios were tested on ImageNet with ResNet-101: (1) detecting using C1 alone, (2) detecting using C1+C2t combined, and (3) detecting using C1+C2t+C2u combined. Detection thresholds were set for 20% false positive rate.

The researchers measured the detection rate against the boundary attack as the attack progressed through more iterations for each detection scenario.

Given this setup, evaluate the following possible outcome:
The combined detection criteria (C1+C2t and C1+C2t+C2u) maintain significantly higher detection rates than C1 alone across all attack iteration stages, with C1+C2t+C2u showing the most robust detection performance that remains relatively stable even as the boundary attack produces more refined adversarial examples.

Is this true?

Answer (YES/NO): YES